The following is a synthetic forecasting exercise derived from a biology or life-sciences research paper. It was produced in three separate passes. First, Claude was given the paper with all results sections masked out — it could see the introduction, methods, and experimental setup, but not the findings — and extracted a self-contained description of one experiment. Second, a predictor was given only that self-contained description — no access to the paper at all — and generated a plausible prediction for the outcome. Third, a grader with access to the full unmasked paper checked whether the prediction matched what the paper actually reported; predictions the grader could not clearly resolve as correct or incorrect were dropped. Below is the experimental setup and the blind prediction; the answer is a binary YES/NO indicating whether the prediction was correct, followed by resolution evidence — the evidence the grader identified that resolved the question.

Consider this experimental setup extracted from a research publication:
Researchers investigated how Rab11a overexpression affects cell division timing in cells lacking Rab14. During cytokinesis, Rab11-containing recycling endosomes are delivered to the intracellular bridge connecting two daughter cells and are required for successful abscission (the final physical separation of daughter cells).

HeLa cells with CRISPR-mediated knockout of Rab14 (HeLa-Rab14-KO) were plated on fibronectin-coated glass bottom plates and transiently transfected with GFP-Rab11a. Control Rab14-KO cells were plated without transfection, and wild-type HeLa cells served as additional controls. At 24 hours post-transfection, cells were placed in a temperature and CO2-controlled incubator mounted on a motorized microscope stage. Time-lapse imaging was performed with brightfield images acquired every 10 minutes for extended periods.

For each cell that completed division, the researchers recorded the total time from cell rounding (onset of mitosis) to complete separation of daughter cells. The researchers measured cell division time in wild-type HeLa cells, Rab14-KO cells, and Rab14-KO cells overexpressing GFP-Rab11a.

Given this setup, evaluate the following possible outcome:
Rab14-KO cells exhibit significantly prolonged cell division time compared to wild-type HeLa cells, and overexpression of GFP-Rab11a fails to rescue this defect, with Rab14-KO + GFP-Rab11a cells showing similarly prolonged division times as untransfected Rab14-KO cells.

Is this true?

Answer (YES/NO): NO